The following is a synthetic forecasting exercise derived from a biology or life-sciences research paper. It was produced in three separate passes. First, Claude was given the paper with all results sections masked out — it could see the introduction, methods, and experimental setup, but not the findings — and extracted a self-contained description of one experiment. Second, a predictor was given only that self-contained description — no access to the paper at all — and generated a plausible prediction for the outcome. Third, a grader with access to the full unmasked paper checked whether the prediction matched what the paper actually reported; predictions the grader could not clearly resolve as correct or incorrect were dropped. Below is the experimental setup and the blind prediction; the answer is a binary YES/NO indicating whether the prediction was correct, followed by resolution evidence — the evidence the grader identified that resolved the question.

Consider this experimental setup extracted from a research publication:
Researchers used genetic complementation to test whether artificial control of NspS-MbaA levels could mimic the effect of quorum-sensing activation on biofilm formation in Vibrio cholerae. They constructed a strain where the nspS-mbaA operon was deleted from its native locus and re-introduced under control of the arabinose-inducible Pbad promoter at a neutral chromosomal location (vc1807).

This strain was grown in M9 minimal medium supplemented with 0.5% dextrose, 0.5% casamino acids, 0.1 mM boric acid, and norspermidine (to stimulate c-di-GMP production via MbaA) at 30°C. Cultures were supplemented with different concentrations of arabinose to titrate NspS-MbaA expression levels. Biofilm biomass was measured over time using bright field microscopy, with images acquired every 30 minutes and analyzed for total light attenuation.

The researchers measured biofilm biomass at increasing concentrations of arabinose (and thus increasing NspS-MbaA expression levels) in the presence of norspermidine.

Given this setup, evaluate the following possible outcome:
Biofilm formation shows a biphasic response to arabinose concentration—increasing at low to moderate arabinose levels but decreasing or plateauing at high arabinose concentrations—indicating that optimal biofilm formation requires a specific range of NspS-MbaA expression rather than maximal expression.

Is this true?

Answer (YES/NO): NO